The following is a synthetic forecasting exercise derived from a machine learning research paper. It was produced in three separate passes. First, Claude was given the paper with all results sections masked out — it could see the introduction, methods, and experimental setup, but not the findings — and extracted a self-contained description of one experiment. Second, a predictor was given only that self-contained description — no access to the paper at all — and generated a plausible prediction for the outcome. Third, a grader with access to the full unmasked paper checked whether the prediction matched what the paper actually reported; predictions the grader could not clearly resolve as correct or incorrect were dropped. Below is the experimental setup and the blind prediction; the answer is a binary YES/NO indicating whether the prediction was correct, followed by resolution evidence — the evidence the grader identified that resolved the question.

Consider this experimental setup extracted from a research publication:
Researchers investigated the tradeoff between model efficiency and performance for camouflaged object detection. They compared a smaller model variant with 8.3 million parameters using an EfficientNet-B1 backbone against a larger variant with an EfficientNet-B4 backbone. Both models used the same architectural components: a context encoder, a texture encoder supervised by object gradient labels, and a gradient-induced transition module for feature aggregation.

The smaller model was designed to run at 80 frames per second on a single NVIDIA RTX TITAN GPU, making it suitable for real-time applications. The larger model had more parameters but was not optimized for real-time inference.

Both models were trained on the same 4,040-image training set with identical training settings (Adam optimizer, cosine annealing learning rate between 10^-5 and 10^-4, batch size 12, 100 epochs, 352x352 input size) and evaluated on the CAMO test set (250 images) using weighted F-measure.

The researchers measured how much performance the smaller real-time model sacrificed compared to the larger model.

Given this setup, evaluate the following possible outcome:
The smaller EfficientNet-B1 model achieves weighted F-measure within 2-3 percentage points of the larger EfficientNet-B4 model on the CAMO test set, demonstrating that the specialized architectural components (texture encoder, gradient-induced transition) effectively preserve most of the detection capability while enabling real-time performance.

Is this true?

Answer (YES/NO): YES